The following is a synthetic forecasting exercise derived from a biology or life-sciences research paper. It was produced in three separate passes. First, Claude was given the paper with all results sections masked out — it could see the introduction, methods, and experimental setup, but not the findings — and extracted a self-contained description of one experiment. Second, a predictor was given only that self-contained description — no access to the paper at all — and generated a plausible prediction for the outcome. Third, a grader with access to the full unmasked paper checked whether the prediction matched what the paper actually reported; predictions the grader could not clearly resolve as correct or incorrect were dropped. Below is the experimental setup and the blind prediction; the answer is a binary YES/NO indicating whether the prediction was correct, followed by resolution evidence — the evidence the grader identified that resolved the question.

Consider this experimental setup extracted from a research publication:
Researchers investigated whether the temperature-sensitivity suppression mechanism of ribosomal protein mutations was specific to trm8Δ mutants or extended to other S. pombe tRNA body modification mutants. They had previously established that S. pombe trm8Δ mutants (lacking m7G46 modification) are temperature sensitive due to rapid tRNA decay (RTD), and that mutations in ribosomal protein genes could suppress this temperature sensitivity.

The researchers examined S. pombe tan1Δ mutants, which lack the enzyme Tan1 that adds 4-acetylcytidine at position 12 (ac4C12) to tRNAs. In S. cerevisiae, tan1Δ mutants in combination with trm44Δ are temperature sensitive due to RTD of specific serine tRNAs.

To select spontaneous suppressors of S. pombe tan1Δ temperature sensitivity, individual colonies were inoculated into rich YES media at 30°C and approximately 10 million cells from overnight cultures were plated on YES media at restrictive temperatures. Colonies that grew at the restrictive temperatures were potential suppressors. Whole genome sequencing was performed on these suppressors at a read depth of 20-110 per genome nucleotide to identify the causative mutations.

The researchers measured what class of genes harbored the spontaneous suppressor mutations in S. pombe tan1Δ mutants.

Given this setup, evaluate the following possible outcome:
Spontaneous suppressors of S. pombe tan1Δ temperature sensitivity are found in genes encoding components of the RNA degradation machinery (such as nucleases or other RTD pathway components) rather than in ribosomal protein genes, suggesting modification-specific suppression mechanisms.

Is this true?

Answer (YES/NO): NO